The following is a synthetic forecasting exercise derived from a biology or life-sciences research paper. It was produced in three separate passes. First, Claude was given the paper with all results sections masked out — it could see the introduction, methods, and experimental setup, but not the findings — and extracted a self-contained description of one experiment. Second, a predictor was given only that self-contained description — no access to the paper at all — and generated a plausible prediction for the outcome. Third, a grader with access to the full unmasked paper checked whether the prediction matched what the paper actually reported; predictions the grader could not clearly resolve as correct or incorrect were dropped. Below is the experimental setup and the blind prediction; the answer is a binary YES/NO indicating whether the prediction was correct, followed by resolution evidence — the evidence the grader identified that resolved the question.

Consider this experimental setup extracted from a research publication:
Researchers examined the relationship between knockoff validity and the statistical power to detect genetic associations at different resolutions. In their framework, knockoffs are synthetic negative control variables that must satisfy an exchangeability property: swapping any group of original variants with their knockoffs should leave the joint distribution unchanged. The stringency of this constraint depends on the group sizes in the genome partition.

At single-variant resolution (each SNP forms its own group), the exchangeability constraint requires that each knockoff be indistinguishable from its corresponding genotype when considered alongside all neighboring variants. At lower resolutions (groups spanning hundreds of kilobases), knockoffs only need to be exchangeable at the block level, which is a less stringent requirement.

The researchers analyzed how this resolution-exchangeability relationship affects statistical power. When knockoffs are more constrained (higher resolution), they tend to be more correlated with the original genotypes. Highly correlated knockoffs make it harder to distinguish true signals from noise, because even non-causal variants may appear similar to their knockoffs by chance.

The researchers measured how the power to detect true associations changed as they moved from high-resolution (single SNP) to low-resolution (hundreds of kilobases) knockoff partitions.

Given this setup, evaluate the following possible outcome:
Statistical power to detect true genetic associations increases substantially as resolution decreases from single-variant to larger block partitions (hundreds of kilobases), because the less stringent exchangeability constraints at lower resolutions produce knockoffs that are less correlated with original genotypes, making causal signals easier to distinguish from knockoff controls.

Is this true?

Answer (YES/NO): YES